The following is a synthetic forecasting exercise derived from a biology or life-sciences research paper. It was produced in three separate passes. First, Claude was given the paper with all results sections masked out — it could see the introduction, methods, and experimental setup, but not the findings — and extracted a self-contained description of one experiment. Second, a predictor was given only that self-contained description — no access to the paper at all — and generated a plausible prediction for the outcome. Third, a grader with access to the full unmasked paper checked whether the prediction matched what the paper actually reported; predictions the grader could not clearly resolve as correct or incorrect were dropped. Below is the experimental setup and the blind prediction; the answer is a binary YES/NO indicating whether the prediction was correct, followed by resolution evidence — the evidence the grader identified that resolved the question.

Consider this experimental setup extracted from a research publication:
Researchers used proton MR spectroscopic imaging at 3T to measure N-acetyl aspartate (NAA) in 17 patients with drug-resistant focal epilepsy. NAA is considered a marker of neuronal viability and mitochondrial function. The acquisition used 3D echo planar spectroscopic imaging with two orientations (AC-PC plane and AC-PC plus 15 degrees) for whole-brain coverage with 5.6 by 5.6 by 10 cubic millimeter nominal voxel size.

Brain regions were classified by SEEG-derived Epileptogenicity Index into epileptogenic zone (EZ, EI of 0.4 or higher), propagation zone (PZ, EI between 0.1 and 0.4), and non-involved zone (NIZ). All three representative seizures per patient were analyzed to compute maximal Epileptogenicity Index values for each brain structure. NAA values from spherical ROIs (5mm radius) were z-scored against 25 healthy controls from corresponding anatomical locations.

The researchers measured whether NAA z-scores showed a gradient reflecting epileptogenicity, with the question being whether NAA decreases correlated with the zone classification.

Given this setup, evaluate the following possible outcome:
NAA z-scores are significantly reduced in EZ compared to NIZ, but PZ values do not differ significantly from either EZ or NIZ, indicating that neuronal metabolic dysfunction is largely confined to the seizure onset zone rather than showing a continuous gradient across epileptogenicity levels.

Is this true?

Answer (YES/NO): NO